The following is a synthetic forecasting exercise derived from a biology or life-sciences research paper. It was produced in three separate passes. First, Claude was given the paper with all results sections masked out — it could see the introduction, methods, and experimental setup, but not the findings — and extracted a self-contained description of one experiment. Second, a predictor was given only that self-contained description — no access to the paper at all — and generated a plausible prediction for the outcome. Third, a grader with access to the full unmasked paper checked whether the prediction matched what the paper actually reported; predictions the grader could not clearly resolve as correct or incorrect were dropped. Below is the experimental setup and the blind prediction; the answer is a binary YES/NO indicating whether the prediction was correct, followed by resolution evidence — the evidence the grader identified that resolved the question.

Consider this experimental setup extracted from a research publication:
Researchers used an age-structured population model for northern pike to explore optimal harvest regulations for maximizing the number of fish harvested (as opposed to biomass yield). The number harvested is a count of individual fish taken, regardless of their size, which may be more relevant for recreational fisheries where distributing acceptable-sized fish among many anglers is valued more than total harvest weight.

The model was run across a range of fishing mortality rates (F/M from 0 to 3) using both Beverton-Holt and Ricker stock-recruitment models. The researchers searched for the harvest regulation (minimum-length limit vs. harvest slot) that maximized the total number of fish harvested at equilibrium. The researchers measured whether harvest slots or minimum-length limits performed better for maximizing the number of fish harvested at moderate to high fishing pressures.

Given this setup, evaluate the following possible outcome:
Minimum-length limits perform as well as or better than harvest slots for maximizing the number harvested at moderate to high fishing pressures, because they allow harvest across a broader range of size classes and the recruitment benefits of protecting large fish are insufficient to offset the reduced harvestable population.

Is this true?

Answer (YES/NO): NO